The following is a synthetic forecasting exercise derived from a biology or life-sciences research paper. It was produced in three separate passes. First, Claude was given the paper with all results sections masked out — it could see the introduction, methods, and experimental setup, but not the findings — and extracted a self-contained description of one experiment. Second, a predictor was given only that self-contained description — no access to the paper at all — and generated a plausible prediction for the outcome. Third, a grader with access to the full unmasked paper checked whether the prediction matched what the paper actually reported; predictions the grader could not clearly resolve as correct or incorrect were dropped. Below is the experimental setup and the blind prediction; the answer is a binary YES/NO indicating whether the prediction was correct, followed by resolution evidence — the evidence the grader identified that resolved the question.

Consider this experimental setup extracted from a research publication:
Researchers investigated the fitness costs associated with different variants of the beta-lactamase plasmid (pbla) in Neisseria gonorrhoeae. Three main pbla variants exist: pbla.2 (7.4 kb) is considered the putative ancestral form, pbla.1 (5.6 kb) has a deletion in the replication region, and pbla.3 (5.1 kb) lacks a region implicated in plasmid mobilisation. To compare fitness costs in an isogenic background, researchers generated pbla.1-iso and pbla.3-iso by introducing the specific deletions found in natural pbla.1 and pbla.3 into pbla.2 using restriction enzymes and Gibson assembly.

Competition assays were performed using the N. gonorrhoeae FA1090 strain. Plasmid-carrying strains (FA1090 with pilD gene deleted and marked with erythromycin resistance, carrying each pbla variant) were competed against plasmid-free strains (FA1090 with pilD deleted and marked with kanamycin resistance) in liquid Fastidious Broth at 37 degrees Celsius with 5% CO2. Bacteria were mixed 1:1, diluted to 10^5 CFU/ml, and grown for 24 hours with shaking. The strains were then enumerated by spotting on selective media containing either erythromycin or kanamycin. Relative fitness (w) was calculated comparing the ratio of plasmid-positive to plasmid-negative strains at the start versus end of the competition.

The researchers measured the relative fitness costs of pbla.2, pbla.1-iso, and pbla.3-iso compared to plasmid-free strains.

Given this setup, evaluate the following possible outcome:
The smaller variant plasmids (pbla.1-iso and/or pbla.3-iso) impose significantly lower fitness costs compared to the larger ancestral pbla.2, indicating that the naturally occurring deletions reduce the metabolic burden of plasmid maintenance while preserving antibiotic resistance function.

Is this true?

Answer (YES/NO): YES